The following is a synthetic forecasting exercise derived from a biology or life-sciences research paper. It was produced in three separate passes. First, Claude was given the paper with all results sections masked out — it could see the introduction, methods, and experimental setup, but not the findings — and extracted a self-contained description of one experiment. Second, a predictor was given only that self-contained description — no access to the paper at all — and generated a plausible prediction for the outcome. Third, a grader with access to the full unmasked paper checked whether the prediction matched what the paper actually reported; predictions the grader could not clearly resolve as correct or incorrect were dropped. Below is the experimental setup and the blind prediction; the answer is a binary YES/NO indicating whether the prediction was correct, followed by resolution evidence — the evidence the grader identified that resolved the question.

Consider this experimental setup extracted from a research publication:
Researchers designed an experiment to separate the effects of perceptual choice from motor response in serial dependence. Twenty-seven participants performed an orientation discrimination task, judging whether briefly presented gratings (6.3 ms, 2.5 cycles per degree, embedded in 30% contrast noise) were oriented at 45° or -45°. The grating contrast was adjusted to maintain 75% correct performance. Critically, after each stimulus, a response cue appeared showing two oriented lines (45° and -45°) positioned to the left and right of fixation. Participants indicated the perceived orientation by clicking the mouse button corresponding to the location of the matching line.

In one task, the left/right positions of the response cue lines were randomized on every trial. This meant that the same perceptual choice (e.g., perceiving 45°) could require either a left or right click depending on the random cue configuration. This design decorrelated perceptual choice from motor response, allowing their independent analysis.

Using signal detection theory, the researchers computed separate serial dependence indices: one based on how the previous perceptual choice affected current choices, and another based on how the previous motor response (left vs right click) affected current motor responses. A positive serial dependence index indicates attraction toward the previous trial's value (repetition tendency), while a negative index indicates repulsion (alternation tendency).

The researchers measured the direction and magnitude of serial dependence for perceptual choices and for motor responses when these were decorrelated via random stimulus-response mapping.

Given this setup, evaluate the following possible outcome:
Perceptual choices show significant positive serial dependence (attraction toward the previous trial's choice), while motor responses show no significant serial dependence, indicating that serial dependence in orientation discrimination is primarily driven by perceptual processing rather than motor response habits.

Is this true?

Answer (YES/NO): NO